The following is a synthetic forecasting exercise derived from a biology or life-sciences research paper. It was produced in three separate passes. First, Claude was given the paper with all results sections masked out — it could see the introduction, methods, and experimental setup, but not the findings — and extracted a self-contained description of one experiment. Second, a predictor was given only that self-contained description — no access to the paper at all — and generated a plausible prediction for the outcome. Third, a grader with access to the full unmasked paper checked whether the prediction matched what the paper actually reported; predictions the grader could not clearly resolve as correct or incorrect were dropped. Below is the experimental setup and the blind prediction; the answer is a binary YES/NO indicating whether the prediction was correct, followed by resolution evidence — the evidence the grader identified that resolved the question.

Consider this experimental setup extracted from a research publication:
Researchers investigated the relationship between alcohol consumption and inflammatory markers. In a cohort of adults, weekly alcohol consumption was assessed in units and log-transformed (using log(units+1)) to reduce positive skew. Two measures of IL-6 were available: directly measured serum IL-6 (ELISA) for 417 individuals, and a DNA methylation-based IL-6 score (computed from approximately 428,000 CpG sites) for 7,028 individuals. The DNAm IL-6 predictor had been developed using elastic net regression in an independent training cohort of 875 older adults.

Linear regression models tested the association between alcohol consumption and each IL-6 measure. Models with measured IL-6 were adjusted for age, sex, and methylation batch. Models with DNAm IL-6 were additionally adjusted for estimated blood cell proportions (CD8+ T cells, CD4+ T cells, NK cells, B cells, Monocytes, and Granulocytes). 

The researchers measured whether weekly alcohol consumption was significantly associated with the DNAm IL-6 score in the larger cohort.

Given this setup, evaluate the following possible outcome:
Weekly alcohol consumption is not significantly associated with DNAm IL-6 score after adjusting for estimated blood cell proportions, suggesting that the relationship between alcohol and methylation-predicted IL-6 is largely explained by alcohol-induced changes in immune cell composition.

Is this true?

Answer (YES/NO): NO